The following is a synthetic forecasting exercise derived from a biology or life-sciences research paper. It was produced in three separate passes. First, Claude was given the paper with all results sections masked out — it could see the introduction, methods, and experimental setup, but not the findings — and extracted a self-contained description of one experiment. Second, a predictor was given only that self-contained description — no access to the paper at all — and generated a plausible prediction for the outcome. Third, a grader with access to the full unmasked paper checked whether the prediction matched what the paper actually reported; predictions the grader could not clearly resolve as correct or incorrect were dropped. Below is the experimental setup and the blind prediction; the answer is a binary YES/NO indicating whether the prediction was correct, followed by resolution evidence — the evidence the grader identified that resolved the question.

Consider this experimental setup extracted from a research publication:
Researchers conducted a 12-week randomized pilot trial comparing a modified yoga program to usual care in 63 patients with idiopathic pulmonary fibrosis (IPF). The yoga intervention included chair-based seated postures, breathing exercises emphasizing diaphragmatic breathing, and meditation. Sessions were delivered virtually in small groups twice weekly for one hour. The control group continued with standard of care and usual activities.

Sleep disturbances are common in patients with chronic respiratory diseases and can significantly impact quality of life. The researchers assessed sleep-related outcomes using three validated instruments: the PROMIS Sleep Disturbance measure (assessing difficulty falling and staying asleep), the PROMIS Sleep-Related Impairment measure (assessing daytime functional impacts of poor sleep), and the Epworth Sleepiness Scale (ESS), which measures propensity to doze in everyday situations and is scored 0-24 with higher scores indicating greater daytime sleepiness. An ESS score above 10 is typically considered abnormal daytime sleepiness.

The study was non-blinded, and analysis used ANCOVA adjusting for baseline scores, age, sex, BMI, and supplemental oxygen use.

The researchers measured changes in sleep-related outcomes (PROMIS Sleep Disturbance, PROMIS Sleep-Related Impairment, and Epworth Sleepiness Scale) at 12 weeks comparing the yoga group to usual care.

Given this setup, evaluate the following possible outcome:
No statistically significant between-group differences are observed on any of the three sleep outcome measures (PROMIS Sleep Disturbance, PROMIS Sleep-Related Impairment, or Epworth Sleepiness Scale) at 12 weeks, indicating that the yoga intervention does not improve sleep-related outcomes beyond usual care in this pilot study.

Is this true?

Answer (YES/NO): YES